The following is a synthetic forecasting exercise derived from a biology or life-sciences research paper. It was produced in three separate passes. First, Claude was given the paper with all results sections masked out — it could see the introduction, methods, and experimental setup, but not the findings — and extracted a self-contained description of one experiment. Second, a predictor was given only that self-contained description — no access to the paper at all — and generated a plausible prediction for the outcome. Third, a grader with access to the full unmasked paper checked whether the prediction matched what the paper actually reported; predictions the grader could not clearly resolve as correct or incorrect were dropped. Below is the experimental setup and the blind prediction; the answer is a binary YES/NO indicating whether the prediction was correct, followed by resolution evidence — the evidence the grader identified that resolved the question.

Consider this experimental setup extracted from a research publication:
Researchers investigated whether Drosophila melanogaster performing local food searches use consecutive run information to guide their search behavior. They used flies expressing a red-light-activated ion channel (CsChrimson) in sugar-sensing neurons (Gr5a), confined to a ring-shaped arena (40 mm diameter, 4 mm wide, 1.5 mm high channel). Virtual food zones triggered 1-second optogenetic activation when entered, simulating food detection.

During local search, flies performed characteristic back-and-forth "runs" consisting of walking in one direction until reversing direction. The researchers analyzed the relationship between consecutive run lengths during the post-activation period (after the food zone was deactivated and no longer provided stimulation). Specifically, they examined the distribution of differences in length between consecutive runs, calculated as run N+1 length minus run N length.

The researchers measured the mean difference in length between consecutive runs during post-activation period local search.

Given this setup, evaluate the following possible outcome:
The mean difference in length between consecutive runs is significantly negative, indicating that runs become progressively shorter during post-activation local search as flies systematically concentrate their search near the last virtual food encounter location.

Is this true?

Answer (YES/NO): NO